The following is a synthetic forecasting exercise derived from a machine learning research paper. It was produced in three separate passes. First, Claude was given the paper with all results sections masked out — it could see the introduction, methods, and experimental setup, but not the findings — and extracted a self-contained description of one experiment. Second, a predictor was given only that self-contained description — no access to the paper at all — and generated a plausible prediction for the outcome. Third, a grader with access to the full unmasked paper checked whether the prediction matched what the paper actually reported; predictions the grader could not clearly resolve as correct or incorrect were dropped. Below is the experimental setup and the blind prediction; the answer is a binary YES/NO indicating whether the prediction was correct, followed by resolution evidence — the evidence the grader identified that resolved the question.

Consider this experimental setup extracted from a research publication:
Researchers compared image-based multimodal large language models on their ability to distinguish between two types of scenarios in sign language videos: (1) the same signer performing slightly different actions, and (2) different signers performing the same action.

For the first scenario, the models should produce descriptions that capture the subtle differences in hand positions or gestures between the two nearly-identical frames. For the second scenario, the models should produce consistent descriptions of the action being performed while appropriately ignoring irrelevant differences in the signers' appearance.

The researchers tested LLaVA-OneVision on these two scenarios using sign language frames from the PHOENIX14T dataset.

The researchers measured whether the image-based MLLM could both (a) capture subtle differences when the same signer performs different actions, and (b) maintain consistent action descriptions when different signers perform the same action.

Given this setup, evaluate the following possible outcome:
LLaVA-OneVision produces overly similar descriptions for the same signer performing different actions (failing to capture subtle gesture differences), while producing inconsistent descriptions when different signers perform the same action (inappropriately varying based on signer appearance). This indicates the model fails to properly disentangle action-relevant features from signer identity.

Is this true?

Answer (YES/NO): NO